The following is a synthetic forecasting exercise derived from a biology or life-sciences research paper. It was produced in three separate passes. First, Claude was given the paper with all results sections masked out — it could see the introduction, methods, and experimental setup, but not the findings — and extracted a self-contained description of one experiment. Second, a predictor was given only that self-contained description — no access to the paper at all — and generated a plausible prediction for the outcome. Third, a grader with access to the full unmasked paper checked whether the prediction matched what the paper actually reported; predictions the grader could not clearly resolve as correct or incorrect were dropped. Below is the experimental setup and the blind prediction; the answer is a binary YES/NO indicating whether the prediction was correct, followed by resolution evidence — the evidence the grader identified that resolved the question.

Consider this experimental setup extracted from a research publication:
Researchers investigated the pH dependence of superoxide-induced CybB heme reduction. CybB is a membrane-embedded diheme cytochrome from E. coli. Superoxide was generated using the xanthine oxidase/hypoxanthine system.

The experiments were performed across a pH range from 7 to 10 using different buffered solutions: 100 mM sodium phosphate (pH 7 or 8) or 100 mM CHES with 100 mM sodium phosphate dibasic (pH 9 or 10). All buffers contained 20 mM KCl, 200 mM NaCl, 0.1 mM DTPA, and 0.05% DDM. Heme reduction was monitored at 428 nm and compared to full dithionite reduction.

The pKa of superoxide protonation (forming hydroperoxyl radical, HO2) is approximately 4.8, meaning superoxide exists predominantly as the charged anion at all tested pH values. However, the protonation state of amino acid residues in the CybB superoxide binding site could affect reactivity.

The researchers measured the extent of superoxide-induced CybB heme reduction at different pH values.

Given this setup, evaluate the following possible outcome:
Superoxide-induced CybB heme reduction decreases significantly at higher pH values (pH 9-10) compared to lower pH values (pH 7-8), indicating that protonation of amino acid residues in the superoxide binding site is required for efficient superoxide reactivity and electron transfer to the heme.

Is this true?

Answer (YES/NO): NO